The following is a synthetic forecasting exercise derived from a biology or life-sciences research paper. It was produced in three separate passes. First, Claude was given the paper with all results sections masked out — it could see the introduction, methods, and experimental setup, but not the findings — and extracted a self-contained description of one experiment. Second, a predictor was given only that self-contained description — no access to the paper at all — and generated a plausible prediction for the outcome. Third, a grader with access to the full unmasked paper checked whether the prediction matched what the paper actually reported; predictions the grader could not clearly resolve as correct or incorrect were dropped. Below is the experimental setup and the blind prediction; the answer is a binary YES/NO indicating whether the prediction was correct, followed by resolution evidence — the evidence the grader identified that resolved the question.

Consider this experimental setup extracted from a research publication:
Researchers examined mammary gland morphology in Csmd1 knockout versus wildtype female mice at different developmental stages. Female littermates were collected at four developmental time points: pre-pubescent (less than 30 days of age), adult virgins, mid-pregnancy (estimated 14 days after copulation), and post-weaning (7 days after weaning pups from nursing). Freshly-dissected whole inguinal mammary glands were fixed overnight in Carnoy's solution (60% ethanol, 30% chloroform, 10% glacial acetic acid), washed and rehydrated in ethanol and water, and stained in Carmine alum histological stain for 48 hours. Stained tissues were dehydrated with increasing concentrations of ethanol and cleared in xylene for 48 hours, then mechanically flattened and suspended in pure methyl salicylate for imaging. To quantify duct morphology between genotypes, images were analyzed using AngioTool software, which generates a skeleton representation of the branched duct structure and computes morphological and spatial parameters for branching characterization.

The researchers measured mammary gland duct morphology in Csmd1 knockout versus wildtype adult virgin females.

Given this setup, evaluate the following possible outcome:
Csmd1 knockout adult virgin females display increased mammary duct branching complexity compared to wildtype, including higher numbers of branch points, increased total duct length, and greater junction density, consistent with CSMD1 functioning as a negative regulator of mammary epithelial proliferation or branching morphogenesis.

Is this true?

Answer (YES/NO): NO